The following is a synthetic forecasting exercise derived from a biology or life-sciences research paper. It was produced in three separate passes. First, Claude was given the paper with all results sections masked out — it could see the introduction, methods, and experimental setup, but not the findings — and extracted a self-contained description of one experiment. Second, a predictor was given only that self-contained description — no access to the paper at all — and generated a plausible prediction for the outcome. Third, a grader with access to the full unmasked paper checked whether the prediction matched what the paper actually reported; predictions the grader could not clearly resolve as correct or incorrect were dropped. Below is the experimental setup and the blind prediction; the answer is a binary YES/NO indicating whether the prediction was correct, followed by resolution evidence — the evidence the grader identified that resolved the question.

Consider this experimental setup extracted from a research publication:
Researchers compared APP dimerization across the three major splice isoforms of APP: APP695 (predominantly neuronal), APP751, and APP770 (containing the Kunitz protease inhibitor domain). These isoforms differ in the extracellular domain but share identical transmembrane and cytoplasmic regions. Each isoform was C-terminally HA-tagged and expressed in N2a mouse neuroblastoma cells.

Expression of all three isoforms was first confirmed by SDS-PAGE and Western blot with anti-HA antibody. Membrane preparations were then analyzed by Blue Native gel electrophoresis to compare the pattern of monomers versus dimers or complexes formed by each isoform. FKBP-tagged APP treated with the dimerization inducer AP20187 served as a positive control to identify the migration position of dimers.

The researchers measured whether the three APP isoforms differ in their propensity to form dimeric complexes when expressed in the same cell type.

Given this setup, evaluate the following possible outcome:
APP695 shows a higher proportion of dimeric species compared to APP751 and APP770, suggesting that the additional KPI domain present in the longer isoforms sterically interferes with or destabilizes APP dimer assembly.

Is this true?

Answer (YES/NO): NO